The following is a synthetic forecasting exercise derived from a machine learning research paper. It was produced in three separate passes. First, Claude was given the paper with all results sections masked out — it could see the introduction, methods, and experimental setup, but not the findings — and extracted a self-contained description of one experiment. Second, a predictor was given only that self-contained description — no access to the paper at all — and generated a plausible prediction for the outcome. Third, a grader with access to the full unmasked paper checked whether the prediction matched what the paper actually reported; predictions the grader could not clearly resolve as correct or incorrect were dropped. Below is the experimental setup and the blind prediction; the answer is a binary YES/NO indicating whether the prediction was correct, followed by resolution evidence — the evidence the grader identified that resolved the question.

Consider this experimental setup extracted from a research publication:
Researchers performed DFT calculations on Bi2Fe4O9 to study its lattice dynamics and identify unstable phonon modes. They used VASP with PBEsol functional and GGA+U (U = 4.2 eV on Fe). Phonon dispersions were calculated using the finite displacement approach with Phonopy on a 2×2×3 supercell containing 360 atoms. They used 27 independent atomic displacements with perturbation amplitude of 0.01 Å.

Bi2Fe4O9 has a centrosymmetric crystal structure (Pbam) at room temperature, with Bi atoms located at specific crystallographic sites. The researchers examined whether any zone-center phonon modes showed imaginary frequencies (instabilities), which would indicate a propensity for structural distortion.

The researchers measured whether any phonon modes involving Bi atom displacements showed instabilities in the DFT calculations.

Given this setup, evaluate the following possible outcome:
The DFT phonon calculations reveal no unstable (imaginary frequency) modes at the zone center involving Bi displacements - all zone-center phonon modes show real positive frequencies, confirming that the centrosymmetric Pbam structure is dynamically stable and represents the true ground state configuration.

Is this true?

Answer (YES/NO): NO